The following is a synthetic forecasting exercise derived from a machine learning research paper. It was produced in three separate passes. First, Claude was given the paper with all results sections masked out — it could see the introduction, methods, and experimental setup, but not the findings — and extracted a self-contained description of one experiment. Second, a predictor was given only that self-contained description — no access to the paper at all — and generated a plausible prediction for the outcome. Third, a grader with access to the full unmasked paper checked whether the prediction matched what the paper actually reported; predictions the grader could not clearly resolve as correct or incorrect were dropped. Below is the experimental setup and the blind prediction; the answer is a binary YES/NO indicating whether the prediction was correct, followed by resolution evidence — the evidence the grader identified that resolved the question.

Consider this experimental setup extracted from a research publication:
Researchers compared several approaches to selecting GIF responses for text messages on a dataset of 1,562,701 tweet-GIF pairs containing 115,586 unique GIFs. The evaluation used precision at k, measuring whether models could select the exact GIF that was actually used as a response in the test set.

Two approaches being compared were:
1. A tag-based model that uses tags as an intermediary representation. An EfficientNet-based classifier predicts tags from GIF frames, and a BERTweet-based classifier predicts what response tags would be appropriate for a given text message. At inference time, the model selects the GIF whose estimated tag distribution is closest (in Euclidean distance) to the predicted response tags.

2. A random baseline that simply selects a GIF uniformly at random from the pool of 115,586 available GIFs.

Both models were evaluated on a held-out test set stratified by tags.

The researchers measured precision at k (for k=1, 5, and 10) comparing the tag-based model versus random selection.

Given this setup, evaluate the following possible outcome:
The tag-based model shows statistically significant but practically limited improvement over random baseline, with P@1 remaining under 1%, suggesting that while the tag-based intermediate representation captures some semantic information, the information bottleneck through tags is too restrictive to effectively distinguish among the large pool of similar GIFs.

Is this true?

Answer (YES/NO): NO